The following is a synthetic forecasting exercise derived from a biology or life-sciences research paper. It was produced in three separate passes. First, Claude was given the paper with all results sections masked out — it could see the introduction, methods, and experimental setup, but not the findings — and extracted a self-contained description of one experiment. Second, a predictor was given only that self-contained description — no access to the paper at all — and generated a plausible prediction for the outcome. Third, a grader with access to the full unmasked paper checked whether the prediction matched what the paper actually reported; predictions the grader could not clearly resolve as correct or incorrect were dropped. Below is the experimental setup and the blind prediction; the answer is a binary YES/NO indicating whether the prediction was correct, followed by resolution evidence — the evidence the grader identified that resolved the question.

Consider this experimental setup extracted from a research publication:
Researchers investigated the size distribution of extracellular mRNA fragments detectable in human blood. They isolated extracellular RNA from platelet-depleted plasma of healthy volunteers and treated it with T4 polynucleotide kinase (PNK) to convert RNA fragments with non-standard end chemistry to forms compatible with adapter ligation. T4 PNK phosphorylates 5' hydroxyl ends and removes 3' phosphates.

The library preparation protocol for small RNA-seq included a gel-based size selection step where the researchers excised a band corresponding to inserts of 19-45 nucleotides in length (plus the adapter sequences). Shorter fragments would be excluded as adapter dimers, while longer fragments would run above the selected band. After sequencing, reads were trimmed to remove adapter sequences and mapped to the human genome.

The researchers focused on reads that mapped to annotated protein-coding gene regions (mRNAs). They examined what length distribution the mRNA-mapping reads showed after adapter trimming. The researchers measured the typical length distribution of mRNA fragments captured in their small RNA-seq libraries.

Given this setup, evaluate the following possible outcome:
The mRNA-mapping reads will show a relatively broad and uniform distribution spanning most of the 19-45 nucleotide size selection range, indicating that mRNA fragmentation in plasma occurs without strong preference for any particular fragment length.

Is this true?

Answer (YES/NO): NO